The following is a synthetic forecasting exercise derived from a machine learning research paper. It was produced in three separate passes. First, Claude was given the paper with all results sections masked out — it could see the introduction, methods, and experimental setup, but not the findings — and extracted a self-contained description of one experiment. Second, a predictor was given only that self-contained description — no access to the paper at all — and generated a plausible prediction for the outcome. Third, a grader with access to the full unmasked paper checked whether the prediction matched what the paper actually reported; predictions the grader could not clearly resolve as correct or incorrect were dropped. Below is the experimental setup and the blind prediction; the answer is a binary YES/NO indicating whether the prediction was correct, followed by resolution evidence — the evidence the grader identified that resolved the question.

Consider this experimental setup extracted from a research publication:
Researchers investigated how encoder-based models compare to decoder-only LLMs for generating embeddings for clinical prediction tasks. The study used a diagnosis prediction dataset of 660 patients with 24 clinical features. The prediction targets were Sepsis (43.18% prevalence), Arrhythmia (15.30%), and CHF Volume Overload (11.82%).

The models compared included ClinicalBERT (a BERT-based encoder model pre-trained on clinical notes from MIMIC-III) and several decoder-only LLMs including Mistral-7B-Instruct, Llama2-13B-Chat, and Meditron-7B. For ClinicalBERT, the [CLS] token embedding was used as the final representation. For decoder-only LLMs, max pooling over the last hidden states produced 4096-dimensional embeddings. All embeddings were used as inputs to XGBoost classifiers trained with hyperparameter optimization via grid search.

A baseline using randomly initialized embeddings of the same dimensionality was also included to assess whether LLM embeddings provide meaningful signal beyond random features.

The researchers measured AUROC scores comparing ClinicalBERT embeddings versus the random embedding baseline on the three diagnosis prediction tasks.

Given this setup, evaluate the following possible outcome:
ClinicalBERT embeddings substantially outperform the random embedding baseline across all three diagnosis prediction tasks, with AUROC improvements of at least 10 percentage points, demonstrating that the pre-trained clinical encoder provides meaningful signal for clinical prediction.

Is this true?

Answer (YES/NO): NO